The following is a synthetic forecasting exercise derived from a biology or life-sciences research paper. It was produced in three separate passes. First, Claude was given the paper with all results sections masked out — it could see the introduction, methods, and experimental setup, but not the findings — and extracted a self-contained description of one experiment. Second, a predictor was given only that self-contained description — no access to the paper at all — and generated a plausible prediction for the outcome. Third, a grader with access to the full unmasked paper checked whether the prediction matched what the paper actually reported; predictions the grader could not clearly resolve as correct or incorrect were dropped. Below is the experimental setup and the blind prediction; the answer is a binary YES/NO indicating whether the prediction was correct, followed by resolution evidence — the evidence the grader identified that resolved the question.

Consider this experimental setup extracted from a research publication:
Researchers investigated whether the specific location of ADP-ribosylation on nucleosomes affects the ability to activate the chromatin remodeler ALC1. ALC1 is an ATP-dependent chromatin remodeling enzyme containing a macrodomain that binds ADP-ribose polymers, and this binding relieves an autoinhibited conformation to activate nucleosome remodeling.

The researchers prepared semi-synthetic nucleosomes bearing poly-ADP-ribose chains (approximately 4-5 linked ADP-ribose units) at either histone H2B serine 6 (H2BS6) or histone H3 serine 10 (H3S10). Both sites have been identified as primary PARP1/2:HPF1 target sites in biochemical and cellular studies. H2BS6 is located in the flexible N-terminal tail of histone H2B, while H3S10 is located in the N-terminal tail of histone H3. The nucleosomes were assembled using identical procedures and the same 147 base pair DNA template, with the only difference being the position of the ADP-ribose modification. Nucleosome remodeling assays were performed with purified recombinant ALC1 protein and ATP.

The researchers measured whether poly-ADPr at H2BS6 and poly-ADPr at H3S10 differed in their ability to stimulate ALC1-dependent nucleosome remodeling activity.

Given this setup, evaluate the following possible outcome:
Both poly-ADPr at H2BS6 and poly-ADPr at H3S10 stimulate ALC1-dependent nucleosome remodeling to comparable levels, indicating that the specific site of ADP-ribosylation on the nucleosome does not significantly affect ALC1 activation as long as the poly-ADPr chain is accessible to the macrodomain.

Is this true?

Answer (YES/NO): NO